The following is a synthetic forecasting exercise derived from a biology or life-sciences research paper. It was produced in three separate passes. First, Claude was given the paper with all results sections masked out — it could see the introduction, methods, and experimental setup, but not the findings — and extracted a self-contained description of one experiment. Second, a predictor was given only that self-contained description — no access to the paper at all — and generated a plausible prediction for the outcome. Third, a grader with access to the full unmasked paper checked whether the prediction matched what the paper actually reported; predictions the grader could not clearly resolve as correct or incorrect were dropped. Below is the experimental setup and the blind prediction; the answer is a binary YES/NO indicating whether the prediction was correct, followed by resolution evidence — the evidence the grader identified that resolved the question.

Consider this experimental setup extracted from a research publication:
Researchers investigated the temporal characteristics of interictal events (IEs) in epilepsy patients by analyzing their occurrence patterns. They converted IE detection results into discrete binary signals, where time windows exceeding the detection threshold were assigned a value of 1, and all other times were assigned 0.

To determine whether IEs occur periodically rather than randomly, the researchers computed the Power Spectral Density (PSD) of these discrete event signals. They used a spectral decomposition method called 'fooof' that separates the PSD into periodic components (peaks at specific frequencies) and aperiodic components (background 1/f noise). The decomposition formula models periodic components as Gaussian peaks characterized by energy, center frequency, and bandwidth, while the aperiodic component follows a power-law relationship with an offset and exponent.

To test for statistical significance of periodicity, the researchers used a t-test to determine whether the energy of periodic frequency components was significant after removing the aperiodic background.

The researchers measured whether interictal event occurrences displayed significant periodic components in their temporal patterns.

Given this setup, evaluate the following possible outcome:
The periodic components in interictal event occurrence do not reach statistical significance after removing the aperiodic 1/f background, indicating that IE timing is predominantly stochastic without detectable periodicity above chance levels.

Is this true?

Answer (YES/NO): NO